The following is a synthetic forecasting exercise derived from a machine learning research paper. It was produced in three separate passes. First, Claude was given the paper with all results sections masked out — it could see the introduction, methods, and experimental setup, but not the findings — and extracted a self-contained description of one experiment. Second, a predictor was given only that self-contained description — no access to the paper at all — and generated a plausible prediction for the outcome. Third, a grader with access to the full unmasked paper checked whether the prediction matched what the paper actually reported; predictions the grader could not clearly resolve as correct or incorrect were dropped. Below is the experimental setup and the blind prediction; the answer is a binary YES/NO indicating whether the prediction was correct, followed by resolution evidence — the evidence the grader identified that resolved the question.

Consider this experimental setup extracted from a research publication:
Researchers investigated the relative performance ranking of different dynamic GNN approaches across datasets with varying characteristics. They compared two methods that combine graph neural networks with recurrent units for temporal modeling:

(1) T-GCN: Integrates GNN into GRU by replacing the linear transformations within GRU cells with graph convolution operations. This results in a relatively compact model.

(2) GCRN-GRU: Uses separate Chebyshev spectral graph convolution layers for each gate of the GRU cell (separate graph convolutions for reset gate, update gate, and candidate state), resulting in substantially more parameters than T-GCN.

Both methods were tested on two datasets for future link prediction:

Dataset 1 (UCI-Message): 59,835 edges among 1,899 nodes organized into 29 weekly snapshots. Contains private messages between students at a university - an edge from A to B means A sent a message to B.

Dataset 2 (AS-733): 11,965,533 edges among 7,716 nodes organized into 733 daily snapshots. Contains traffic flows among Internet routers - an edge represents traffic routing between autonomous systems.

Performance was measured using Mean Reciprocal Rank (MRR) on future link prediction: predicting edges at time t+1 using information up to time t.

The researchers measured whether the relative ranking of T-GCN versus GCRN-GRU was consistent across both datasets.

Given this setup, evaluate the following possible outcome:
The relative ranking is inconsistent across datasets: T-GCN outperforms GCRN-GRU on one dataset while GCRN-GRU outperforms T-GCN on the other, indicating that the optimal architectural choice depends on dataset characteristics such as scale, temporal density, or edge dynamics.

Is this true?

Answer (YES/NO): NO